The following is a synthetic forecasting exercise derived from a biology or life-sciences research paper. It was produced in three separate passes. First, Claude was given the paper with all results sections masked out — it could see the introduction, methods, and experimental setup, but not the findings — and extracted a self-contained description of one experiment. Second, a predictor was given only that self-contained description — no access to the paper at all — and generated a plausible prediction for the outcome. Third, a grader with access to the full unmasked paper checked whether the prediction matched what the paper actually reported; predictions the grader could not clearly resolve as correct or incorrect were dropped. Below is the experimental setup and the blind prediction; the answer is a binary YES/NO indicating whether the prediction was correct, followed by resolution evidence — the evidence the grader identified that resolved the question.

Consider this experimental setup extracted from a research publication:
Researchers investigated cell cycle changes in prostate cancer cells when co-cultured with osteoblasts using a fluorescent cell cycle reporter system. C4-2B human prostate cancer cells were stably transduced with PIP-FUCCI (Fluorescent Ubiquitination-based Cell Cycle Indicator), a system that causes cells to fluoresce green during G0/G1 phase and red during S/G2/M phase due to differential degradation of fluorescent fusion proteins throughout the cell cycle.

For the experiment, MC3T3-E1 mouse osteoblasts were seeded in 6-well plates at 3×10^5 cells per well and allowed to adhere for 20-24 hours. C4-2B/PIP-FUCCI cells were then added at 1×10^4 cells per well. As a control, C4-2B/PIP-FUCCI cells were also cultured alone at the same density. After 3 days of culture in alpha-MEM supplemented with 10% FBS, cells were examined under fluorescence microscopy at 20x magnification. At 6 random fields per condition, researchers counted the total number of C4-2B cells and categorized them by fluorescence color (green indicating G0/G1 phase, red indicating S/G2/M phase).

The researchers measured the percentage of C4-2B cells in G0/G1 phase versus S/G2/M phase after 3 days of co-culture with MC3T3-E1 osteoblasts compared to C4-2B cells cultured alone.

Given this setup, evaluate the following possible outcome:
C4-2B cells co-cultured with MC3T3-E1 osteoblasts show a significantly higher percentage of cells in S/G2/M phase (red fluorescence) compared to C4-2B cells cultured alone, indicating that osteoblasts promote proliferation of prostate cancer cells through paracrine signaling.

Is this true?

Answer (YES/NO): NO